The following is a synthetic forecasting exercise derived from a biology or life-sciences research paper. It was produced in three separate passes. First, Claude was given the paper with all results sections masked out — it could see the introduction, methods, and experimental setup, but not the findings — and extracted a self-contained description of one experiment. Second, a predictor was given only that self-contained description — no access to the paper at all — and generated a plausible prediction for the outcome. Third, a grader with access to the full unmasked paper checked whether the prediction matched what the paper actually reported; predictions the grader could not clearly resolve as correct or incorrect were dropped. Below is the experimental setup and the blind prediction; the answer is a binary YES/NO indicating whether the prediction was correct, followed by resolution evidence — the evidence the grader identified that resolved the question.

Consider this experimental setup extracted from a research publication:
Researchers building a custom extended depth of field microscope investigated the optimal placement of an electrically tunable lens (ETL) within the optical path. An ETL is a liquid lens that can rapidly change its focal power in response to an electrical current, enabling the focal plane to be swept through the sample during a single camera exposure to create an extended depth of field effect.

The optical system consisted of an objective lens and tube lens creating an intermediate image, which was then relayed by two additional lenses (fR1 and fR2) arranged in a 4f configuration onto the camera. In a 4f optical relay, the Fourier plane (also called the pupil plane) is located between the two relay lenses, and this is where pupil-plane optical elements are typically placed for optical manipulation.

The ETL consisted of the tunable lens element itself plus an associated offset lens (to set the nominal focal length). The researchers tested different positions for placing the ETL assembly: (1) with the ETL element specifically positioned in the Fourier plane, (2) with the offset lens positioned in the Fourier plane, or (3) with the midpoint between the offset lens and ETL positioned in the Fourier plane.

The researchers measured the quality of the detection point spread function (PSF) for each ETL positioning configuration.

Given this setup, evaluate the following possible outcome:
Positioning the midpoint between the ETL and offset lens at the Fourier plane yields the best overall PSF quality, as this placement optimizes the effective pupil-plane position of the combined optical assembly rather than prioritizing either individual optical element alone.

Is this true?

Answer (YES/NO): NO